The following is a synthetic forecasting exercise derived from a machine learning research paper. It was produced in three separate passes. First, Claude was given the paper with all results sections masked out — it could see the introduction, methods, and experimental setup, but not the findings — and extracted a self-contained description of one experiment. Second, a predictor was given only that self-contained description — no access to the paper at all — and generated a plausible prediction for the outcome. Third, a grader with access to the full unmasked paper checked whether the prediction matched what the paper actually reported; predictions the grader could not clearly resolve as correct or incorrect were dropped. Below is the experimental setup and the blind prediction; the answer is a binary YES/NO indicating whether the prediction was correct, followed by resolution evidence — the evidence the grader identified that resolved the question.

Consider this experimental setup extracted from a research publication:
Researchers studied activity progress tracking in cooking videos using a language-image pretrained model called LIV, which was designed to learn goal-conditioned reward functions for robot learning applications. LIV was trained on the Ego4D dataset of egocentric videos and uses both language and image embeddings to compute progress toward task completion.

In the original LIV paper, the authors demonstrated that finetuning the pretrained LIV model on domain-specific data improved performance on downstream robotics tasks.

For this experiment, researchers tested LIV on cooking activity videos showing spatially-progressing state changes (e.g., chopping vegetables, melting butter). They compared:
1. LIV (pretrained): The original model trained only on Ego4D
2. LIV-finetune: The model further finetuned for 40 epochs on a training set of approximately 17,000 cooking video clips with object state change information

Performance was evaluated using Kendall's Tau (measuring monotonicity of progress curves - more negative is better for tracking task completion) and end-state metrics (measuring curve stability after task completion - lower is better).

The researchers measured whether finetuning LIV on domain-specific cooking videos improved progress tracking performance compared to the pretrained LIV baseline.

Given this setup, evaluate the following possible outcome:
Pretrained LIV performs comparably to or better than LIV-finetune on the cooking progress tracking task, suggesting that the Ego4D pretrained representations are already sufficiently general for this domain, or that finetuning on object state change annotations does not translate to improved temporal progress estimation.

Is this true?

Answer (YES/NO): YES